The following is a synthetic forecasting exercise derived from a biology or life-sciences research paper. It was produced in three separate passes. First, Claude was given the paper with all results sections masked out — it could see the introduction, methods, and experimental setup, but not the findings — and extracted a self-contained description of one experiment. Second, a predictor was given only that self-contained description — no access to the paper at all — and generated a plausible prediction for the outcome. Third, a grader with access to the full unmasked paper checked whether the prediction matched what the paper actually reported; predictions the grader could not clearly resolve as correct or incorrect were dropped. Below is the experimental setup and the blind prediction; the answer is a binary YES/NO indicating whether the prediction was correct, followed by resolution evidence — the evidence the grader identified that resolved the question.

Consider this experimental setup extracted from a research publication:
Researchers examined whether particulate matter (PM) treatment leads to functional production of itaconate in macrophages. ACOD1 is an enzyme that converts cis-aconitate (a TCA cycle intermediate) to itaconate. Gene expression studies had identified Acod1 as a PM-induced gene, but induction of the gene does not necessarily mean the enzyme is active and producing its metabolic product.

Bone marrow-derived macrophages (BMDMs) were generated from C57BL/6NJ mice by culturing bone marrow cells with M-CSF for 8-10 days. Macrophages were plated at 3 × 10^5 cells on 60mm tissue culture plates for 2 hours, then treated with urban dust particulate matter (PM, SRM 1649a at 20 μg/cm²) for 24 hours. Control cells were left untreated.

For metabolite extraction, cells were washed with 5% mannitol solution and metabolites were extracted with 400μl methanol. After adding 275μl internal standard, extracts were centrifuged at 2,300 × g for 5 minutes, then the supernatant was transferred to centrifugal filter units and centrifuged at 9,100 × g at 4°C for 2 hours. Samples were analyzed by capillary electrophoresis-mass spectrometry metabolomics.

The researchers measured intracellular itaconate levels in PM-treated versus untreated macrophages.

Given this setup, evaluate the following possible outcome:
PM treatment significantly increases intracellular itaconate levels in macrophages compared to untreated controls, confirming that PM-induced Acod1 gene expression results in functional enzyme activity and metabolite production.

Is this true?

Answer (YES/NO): YES